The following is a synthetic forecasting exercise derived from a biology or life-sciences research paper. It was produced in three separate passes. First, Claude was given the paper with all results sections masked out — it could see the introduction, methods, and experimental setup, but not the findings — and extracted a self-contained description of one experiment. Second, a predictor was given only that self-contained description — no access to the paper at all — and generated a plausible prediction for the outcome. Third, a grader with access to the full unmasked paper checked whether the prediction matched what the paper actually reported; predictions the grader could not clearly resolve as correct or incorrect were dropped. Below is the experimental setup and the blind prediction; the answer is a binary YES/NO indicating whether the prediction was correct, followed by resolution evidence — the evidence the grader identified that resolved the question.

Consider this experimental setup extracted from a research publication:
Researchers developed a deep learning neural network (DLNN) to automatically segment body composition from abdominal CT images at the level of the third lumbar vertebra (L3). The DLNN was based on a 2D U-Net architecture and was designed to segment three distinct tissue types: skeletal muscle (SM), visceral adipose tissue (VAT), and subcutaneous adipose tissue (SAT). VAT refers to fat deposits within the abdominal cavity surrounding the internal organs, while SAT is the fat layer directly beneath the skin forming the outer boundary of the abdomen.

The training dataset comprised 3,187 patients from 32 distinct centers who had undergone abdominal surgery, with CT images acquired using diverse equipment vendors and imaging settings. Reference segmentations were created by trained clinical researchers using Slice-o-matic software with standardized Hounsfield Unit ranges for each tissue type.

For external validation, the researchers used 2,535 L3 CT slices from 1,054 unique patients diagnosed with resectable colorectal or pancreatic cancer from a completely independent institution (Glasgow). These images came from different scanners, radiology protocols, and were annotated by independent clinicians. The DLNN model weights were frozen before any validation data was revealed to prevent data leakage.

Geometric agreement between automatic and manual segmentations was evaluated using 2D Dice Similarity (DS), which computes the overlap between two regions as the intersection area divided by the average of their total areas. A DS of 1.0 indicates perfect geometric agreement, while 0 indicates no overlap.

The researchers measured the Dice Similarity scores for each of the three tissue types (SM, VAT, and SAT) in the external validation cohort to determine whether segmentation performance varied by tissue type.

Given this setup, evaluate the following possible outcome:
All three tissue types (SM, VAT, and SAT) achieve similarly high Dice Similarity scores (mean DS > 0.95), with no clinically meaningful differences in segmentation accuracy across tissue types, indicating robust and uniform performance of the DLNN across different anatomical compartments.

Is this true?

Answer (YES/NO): NO